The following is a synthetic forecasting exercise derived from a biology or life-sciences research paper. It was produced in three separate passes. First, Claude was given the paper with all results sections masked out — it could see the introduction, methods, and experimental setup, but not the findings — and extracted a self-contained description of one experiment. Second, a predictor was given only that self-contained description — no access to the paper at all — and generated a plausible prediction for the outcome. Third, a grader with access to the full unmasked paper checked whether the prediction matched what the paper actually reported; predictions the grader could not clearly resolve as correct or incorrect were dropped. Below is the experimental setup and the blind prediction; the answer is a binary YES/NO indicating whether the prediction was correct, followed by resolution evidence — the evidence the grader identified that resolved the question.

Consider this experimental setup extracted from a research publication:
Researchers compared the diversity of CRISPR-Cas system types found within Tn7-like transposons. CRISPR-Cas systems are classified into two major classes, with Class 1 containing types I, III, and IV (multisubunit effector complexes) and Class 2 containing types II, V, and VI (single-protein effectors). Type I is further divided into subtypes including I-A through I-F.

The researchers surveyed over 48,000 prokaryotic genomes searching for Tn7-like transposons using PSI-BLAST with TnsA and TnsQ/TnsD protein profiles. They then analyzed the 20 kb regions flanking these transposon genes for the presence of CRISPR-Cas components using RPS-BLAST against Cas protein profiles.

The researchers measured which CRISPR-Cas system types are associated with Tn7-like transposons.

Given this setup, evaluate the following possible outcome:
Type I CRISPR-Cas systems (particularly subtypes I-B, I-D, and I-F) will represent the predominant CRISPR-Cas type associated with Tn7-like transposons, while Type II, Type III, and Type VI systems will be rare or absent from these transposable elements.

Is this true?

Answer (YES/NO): NO